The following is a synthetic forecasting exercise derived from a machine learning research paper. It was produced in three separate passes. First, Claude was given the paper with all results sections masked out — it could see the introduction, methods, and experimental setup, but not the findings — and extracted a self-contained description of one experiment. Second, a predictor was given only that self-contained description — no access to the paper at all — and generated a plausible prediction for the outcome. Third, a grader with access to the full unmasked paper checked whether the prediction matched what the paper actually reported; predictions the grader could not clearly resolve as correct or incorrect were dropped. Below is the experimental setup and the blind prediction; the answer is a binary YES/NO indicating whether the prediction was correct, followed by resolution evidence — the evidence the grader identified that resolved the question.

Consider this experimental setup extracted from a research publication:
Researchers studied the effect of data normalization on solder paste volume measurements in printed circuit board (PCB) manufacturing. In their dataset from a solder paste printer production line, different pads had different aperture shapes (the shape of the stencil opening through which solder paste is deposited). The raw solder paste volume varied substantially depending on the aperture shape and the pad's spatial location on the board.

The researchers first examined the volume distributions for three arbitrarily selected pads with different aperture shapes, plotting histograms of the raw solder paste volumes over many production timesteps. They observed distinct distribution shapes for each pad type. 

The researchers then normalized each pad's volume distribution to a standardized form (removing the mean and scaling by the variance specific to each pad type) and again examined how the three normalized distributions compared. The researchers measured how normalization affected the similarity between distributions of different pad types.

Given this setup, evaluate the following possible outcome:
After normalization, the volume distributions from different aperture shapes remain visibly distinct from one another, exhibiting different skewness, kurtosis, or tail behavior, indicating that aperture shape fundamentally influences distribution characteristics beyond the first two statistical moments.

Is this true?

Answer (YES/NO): NO